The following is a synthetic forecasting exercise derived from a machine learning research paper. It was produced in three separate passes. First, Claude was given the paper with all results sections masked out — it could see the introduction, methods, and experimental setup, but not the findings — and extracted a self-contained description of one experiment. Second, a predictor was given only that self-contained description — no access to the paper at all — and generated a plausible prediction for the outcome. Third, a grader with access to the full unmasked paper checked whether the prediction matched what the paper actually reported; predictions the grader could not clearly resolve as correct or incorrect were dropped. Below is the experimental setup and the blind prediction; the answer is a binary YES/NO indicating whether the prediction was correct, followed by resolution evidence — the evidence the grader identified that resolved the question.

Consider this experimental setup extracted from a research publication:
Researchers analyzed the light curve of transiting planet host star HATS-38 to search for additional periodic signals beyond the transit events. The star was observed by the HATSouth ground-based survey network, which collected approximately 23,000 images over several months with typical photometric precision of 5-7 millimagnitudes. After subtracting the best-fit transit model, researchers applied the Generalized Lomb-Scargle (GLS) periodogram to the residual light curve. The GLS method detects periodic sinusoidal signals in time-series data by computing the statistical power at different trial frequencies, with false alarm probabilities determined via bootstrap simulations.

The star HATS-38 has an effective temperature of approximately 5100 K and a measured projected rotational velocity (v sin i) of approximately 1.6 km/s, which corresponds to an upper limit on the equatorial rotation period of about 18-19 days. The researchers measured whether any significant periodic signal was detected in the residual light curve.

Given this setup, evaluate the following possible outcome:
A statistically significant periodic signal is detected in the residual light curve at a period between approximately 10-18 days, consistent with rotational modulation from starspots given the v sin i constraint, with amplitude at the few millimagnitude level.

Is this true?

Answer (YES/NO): NO